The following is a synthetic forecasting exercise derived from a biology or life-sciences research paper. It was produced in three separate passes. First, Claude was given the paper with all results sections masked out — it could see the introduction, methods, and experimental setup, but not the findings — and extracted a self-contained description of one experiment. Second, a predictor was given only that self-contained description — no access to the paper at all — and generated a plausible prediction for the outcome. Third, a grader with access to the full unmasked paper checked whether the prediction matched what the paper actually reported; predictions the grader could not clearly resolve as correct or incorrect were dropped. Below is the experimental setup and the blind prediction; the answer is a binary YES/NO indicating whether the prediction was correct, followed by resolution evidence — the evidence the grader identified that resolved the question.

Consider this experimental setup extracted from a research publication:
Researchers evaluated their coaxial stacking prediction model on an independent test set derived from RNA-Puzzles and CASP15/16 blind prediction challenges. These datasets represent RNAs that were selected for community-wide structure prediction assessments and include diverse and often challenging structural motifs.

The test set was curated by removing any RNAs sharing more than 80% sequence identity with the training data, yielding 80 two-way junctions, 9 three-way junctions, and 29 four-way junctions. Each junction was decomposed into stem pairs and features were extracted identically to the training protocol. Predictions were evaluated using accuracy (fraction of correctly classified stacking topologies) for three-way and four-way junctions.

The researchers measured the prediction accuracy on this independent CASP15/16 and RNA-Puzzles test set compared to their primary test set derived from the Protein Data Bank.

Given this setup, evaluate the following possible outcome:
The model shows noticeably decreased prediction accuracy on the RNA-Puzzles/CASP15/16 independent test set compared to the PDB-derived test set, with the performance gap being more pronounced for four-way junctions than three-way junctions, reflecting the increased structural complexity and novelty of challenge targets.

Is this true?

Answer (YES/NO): NO